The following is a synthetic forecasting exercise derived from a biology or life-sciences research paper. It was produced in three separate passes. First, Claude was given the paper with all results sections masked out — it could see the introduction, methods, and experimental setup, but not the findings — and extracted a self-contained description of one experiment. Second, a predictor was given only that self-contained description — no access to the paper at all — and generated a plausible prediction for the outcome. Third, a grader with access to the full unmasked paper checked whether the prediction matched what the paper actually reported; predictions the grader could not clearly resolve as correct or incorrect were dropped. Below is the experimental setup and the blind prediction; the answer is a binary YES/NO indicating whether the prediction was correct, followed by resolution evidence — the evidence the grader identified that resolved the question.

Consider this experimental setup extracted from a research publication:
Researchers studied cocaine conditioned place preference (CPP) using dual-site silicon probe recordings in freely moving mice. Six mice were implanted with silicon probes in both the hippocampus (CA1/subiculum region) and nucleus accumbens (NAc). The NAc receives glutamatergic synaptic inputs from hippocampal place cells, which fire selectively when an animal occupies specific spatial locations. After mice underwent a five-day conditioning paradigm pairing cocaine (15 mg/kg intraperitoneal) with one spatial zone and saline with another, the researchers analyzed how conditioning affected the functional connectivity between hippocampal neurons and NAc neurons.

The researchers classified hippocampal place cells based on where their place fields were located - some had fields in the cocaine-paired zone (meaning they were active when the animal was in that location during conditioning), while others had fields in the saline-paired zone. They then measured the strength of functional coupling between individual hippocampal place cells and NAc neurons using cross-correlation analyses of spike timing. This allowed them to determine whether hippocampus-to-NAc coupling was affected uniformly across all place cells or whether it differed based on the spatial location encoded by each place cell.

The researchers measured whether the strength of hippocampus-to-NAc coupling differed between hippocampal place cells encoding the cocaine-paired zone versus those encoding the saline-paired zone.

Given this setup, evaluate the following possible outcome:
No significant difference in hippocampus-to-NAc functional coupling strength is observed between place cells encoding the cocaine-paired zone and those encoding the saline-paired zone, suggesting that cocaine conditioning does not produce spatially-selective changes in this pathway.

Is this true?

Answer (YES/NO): NO